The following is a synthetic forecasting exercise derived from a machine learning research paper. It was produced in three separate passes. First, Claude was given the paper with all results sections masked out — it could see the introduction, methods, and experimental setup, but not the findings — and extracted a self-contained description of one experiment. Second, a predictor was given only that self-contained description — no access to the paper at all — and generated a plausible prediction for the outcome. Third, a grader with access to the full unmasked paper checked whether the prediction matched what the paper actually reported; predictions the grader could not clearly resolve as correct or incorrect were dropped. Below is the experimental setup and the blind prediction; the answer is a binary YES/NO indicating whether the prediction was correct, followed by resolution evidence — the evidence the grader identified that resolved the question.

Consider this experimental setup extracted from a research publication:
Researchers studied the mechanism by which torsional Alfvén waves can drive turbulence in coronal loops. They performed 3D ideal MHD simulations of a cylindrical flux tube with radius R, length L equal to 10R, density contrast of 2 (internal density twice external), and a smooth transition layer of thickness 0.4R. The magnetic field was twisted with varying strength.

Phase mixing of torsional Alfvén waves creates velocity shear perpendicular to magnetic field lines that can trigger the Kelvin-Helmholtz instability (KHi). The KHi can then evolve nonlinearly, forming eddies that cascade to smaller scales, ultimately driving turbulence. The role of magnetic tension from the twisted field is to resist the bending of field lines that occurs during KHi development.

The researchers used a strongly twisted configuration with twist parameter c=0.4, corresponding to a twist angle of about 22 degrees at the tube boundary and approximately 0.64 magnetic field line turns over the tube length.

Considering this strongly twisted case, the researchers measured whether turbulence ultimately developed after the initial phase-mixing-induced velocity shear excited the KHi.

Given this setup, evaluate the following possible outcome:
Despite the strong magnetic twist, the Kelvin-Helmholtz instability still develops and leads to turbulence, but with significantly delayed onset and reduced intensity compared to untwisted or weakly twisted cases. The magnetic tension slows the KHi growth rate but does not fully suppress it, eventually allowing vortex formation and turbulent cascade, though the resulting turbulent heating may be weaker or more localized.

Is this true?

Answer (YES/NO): NO